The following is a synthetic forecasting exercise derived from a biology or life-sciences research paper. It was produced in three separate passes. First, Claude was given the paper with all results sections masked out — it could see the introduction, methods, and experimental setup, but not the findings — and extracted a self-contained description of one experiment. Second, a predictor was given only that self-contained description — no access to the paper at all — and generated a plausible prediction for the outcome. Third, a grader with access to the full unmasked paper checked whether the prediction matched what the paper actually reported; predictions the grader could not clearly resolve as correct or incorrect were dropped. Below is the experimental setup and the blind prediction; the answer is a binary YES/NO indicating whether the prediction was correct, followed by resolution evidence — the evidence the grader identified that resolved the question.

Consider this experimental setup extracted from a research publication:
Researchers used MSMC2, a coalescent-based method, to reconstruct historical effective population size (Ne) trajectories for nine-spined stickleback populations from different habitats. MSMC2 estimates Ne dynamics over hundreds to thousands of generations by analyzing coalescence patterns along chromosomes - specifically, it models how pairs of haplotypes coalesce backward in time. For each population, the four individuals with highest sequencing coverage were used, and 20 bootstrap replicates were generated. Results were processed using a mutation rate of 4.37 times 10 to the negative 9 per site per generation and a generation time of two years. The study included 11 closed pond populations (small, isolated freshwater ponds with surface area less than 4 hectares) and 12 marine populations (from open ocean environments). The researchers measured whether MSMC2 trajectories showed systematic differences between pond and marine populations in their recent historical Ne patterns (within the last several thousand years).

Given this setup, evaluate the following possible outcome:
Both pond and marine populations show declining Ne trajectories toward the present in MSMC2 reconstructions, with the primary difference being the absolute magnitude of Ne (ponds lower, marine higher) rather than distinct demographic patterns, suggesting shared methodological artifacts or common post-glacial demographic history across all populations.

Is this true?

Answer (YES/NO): NO